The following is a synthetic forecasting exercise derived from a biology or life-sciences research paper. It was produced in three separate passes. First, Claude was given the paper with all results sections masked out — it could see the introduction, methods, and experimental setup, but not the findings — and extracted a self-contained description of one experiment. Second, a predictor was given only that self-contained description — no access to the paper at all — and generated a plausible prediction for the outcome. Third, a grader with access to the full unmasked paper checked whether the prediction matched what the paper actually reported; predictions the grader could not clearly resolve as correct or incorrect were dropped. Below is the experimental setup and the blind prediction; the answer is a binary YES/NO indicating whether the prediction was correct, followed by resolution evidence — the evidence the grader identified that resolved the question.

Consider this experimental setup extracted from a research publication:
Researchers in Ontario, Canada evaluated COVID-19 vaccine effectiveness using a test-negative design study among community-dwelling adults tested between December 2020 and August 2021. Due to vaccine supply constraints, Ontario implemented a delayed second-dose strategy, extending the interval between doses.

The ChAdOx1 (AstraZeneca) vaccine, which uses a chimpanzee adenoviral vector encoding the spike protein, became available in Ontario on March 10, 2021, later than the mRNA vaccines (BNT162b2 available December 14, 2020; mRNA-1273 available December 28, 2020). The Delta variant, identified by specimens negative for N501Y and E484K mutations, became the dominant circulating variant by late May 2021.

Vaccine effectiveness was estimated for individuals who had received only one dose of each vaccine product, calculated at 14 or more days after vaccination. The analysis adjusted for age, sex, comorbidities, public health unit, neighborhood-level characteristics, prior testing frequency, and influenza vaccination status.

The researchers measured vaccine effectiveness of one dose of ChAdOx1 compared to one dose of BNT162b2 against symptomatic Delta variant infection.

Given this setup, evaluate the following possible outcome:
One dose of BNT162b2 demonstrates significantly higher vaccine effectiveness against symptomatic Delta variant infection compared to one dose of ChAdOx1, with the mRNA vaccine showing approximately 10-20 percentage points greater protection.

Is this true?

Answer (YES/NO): NO